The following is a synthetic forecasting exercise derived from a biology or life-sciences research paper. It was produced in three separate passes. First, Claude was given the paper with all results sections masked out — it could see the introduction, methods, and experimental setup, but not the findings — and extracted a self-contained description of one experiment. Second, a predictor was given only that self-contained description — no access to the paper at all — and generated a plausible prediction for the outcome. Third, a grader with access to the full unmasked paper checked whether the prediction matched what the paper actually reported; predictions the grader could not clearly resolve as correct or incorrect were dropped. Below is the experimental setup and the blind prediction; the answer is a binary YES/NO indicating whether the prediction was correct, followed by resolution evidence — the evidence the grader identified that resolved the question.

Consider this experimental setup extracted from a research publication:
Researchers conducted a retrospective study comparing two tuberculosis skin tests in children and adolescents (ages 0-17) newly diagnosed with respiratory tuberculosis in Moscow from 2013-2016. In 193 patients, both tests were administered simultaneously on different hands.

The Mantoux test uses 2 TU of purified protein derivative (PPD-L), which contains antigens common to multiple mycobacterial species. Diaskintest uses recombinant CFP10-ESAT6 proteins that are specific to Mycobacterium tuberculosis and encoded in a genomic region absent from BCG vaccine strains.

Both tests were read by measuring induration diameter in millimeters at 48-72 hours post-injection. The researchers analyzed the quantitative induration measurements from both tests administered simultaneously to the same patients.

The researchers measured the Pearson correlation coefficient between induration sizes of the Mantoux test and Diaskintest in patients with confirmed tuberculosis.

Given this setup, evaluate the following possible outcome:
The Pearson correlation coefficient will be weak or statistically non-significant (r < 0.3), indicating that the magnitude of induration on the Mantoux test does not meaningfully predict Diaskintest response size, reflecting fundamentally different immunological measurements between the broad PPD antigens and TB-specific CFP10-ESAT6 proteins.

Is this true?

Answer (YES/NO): NO